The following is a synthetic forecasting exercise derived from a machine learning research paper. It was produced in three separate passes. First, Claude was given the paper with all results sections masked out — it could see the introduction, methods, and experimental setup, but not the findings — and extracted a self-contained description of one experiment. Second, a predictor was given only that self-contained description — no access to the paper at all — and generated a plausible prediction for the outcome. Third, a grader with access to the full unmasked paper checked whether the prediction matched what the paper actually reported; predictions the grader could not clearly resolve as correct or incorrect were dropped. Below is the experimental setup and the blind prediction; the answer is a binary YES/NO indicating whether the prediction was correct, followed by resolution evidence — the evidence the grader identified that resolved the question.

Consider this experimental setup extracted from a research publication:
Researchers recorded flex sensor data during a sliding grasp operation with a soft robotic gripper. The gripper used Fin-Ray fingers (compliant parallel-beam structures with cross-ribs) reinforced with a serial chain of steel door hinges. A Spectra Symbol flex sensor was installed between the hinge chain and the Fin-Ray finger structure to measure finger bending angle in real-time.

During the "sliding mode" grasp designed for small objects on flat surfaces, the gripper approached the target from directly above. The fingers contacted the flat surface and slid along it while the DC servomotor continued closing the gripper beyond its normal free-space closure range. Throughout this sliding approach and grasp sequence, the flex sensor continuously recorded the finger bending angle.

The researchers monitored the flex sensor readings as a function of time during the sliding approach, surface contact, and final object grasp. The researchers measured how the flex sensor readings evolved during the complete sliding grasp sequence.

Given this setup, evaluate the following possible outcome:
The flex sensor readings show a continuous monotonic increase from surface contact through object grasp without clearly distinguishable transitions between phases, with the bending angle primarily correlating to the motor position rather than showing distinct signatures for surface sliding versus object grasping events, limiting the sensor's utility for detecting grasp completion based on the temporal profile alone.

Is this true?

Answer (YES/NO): NO